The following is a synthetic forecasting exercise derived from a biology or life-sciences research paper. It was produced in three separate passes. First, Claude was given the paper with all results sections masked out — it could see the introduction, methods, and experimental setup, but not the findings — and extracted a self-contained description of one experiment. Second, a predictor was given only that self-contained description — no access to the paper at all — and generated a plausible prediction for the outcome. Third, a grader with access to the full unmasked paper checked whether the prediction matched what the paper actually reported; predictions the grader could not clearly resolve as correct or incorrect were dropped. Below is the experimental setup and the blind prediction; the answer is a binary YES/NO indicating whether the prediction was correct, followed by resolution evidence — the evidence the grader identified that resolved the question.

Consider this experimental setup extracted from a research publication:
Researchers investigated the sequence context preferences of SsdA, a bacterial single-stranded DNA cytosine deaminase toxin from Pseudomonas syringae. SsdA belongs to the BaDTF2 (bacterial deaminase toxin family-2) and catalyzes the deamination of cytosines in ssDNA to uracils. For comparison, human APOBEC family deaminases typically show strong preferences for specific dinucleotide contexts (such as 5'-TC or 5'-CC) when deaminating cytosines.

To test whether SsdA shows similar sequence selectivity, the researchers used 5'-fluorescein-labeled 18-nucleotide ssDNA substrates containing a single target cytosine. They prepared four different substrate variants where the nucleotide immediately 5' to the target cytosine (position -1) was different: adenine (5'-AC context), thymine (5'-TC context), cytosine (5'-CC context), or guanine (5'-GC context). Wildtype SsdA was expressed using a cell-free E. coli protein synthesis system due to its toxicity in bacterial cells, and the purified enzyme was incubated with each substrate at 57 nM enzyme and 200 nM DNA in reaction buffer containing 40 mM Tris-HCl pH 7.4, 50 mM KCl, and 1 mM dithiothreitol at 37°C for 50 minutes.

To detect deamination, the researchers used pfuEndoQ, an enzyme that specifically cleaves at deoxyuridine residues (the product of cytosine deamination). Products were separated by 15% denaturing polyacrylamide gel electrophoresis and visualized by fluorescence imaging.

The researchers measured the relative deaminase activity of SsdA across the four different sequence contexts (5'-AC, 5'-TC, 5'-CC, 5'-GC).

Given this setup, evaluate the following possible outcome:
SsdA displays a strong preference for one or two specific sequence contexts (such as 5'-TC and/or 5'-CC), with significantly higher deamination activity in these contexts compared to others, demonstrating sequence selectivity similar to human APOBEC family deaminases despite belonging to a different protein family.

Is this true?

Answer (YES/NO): NO